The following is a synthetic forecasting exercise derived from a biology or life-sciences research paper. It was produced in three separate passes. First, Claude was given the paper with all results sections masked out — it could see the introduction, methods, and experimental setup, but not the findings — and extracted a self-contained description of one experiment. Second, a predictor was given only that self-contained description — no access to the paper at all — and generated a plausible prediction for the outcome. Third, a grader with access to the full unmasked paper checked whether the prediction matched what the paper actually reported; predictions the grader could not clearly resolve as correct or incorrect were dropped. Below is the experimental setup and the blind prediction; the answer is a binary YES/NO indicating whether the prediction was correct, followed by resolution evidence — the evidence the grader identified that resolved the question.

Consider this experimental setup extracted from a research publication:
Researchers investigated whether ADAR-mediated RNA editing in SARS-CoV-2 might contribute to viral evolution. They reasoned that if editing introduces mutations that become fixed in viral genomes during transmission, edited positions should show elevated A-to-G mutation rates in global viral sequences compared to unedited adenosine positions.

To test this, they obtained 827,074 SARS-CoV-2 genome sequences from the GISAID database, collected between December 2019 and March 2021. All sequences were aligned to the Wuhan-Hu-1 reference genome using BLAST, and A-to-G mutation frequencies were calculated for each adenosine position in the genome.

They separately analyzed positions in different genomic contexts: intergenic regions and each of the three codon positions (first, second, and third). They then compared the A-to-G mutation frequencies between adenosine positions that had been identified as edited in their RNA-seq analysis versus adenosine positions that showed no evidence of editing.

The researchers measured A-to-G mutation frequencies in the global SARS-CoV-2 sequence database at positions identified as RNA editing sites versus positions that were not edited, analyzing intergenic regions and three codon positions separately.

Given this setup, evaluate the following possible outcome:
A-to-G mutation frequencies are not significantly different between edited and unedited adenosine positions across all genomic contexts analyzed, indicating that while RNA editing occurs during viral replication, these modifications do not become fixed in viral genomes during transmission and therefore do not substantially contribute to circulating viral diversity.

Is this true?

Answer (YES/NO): NO